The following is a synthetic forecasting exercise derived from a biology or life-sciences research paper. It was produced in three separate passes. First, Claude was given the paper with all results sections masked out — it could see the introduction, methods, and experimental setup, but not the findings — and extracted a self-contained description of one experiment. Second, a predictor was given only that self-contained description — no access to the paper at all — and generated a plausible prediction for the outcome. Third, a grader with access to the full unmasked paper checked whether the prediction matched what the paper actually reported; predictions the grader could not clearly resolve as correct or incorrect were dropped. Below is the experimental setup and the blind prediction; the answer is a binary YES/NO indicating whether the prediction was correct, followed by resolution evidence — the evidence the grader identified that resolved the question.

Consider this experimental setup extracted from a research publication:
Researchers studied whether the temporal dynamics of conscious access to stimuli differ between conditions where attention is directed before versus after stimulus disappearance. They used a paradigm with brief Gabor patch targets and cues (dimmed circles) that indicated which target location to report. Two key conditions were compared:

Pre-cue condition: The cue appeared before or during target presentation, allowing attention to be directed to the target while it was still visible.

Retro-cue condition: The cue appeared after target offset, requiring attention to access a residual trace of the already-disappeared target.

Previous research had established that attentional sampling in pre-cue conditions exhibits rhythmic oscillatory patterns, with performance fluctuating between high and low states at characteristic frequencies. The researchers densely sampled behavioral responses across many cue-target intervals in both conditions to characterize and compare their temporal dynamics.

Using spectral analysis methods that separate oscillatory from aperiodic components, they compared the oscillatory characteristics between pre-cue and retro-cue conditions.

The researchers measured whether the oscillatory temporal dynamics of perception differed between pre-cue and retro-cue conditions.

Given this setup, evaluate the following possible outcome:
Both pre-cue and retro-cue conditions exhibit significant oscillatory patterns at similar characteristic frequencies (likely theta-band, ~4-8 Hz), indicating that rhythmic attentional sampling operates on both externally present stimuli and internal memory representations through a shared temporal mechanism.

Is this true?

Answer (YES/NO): YES